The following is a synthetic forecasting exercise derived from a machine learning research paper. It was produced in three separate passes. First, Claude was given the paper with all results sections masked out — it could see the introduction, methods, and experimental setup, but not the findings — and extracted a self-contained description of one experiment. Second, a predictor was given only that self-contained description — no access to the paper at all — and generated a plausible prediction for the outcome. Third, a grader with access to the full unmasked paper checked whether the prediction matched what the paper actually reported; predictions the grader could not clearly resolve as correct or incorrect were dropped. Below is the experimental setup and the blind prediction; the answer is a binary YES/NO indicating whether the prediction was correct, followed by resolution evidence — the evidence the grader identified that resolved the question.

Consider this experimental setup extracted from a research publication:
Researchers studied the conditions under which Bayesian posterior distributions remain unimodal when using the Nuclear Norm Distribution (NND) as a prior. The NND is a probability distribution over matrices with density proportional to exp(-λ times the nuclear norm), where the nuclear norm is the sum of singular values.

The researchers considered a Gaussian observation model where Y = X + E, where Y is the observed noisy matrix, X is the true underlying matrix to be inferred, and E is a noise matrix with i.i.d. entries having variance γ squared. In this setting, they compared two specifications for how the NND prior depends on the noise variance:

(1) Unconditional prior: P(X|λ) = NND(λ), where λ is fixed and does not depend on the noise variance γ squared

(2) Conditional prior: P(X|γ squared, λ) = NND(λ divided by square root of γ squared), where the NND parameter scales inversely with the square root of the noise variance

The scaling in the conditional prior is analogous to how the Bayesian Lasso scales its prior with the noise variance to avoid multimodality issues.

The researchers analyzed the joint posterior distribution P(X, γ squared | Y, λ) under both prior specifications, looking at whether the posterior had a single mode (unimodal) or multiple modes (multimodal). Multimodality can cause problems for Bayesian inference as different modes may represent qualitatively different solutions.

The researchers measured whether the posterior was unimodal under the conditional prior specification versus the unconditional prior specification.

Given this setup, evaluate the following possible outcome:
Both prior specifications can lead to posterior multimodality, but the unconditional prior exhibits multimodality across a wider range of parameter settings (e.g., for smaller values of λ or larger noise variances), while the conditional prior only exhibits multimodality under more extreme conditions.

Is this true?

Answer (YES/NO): NO